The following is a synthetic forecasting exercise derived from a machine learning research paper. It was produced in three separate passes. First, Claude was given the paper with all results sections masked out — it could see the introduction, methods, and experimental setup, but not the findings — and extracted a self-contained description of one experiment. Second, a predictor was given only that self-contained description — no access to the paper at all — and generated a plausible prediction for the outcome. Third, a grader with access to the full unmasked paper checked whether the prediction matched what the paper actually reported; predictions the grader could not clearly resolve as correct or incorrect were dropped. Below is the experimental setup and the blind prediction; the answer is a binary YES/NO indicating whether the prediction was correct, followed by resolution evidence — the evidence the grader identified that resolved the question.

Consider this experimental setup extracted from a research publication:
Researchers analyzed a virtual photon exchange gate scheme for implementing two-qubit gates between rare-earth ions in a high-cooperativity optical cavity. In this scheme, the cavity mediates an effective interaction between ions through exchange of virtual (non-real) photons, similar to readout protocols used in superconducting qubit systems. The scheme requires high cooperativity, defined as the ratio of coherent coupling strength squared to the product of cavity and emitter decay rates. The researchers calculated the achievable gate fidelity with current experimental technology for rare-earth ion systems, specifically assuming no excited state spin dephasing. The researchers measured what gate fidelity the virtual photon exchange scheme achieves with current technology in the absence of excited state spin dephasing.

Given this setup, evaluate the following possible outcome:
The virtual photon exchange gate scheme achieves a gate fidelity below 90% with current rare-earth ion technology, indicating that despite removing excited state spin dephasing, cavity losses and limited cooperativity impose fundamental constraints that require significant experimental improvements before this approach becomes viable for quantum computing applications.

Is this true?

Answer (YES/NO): YES